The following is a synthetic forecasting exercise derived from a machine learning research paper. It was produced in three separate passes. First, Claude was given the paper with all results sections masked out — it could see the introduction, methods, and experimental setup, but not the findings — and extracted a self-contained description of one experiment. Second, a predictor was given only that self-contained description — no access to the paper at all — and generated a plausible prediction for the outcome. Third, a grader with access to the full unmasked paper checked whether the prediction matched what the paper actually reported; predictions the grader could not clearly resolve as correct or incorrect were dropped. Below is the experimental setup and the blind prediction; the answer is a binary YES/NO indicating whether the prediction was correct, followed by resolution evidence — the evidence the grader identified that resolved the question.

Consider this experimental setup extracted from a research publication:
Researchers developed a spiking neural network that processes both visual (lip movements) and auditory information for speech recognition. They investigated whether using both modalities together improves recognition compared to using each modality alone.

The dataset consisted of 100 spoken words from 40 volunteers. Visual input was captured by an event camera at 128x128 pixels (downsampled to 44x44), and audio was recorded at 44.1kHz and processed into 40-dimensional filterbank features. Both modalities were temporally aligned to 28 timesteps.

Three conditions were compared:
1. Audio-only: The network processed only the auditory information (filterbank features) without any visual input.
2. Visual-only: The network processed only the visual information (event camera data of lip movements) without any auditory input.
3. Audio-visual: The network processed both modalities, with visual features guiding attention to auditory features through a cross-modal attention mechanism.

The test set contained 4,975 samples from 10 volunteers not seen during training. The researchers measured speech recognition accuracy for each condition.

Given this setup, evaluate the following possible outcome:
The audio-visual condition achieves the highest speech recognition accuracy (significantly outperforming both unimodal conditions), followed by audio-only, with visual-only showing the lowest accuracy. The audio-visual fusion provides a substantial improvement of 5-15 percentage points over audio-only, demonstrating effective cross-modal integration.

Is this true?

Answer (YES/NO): NO